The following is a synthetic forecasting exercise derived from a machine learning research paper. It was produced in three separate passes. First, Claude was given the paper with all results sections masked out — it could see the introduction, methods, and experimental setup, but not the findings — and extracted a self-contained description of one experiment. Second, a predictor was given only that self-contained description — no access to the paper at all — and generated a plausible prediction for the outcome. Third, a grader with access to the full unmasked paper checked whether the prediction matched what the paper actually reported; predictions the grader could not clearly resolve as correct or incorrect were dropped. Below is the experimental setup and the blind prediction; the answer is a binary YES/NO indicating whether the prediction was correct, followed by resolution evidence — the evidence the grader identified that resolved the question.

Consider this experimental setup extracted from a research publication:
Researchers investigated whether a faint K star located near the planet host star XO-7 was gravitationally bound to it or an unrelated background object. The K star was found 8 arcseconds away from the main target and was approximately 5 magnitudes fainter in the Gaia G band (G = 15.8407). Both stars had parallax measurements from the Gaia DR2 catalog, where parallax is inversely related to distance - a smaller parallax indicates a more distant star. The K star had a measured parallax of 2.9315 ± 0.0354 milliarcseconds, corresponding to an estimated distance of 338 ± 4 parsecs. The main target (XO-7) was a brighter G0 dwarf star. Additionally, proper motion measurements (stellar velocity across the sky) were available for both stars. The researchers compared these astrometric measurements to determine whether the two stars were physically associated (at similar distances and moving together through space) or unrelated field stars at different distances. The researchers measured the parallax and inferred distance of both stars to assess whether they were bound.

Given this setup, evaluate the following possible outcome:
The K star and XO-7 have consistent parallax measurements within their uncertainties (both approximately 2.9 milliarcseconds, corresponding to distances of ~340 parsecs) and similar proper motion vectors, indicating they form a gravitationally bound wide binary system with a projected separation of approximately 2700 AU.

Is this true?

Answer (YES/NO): NO